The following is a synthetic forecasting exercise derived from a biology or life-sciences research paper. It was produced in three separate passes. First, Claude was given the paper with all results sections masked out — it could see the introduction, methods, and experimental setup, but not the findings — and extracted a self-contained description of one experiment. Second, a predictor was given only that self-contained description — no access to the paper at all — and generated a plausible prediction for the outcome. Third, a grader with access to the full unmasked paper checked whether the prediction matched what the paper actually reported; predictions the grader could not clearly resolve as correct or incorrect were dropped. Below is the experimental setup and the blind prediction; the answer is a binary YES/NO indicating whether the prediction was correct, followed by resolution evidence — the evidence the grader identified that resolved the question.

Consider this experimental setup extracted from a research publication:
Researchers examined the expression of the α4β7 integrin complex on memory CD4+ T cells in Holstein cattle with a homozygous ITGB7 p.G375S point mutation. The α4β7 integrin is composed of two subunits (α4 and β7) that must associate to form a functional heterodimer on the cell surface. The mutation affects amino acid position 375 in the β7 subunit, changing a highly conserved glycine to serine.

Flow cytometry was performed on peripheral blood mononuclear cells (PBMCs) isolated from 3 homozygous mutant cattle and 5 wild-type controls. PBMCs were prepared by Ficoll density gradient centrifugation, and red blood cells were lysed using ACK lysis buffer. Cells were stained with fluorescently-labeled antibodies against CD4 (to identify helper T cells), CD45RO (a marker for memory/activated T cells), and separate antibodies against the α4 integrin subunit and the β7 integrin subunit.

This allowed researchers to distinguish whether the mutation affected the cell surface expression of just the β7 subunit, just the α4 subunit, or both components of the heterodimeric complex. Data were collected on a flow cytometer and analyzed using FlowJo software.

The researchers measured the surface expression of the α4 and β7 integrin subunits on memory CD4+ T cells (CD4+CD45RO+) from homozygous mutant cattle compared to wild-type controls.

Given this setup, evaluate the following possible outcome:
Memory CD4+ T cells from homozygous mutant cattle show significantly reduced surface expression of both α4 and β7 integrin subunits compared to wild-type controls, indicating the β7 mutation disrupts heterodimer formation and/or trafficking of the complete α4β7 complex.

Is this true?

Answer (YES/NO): YES